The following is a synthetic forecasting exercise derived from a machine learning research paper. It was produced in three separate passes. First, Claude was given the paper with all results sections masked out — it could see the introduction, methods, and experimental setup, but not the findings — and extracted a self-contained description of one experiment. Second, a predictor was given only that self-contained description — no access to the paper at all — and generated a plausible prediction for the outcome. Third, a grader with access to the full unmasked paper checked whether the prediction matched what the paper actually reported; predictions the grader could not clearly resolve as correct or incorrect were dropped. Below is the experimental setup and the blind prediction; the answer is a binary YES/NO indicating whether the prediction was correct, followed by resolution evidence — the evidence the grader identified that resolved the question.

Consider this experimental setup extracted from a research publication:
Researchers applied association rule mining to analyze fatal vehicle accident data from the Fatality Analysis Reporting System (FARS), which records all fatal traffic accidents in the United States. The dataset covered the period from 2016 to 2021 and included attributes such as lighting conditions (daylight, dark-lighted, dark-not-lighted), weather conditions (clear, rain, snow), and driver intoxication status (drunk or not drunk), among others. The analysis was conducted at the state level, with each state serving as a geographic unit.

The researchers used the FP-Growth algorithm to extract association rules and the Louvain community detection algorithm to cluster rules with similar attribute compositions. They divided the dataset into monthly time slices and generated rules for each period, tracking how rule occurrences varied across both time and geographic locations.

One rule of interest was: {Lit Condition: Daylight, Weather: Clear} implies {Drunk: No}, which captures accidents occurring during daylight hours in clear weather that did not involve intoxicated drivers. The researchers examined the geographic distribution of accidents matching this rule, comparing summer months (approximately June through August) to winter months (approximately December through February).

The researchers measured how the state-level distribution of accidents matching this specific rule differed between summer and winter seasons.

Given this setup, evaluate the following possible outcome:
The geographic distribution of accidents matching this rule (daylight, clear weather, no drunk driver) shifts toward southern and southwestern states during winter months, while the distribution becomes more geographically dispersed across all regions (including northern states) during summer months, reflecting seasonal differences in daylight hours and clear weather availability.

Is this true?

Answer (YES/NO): NO